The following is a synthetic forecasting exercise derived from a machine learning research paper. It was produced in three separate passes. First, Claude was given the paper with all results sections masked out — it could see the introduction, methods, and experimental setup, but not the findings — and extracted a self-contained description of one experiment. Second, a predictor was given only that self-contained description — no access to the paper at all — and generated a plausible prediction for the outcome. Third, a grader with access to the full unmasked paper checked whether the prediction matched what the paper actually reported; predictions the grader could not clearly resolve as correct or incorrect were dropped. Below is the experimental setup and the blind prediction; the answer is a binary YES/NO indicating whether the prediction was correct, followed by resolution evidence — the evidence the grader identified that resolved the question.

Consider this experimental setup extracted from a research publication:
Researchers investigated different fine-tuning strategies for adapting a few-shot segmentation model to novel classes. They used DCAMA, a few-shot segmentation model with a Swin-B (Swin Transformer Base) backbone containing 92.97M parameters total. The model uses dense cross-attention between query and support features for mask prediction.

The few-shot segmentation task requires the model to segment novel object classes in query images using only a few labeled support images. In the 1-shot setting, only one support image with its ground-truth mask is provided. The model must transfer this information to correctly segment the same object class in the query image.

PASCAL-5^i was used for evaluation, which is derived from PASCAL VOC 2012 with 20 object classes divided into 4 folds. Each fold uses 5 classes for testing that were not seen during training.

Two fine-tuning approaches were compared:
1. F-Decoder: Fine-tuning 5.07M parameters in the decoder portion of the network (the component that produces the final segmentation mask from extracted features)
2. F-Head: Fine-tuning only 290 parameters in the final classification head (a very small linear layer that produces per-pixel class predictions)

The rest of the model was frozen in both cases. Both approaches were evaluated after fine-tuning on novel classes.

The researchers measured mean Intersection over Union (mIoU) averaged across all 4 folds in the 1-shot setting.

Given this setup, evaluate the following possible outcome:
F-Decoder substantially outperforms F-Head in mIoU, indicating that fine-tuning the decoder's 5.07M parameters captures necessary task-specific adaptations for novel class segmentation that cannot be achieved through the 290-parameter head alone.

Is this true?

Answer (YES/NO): NO